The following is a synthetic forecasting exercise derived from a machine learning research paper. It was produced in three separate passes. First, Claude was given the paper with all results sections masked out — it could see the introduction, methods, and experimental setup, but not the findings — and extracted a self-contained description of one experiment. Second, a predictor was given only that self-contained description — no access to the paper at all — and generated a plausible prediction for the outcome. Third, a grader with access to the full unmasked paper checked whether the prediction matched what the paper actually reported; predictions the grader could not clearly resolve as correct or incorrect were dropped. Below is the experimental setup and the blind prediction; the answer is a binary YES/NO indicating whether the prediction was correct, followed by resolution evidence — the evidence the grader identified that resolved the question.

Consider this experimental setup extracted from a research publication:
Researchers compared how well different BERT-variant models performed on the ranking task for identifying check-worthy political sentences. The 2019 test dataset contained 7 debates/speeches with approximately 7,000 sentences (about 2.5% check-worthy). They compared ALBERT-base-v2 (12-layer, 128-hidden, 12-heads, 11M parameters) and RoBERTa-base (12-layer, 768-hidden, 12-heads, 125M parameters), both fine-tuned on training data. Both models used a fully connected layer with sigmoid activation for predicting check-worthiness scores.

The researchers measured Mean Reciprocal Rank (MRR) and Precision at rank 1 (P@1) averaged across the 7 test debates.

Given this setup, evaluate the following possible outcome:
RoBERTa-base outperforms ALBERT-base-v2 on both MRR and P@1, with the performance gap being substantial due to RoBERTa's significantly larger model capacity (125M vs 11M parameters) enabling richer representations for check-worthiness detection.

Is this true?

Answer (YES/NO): NO